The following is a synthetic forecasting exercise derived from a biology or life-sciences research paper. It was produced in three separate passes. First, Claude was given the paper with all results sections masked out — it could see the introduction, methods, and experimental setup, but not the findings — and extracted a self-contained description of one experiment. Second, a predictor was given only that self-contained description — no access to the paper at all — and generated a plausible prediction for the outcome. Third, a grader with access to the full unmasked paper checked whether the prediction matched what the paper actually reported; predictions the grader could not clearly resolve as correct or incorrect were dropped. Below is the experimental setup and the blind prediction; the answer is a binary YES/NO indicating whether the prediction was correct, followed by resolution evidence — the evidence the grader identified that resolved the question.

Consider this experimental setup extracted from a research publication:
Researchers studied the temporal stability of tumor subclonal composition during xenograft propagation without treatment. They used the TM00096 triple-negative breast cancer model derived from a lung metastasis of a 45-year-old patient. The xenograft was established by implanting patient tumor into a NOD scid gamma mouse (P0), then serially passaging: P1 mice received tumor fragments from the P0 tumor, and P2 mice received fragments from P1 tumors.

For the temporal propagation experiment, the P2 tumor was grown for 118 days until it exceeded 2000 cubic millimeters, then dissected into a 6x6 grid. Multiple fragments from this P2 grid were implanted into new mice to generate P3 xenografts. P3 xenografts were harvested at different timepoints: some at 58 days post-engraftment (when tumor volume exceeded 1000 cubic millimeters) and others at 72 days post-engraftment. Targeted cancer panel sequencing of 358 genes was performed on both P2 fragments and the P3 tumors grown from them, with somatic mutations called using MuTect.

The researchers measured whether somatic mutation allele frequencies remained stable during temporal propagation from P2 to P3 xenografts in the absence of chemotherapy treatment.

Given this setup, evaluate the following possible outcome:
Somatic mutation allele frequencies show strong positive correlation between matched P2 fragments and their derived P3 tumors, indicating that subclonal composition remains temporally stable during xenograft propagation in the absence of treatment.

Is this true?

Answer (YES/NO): NO